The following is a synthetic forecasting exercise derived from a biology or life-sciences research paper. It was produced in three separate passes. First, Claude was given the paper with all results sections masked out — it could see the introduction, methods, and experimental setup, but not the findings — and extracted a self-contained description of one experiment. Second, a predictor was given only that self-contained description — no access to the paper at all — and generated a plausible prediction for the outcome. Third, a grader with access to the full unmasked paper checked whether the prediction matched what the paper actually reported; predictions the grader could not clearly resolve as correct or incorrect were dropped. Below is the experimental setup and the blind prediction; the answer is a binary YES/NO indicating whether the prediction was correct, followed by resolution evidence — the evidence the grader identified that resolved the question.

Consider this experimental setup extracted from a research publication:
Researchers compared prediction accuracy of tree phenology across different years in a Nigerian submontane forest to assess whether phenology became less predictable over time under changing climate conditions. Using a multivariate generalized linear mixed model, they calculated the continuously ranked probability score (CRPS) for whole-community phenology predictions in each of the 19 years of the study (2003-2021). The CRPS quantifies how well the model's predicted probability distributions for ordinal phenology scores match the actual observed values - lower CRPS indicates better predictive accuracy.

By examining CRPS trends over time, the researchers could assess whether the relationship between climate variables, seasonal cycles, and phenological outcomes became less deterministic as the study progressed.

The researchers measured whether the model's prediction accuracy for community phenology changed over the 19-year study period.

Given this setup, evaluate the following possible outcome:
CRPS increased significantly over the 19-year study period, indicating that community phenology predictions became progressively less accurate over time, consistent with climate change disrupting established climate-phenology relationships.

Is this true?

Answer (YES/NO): NO